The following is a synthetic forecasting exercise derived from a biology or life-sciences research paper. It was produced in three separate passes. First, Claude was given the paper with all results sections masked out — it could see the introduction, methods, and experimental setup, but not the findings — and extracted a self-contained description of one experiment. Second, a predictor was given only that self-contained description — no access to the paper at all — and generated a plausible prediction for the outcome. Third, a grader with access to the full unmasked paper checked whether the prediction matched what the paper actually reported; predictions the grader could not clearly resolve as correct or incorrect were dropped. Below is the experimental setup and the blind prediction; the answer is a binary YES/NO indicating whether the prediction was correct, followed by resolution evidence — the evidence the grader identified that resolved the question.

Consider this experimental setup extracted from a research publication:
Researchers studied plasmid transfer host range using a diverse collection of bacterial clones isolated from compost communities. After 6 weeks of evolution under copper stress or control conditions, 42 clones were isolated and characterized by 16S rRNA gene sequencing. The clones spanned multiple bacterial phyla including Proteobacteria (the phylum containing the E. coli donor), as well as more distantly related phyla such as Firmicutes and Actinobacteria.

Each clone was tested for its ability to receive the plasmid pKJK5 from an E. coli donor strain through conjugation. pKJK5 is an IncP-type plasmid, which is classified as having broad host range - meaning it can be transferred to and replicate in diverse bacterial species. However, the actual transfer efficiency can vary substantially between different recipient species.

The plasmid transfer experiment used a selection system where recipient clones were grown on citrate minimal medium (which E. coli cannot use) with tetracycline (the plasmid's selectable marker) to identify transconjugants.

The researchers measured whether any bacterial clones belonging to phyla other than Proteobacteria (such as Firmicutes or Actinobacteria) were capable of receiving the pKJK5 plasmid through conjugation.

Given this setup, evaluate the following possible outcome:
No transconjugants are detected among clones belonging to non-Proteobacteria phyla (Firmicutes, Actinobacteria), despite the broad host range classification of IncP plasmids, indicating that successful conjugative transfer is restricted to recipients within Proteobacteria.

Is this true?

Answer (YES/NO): NO